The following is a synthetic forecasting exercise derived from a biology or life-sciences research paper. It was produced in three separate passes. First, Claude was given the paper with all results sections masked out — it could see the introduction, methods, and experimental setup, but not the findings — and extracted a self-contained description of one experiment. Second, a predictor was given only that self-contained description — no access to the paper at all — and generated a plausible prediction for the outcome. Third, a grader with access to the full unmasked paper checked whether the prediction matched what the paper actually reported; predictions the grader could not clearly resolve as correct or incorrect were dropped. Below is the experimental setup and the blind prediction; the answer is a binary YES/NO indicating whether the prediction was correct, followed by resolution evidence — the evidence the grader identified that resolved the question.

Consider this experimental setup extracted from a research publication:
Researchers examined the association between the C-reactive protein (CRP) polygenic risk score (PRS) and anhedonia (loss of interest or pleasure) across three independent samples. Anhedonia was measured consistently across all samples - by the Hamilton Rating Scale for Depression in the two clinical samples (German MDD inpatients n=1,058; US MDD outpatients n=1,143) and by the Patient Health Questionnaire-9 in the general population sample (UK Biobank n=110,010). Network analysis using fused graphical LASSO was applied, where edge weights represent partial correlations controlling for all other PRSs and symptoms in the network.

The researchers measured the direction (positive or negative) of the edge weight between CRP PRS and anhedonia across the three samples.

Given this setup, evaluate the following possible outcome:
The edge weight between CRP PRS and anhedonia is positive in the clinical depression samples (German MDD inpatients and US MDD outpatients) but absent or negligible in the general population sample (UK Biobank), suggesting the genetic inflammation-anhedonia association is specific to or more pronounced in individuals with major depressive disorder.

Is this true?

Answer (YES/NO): NO